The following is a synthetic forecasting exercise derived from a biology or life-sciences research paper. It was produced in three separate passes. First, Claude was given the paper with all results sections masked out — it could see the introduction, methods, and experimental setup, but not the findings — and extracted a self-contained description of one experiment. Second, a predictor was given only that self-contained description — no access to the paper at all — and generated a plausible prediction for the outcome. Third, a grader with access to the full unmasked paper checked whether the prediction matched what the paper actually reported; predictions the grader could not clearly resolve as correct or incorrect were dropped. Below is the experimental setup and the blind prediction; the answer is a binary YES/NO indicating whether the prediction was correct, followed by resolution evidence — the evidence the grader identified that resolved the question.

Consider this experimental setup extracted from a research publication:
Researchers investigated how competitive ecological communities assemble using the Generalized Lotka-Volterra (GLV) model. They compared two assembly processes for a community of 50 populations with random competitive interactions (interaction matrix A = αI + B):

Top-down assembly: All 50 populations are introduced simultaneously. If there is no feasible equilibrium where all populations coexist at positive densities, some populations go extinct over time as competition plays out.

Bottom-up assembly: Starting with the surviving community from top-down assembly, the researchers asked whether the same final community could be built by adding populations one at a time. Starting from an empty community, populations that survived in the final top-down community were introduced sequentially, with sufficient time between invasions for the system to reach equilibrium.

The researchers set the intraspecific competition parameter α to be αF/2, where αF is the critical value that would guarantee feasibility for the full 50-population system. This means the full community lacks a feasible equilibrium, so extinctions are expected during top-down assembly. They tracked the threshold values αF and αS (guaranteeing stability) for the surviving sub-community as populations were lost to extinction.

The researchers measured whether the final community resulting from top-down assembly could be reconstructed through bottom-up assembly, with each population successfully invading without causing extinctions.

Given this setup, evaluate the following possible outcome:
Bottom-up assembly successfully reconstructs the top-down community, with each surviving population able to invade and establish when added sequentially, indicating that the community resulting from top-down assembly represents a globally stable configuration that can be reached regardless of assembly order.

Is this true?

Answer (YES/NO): YES